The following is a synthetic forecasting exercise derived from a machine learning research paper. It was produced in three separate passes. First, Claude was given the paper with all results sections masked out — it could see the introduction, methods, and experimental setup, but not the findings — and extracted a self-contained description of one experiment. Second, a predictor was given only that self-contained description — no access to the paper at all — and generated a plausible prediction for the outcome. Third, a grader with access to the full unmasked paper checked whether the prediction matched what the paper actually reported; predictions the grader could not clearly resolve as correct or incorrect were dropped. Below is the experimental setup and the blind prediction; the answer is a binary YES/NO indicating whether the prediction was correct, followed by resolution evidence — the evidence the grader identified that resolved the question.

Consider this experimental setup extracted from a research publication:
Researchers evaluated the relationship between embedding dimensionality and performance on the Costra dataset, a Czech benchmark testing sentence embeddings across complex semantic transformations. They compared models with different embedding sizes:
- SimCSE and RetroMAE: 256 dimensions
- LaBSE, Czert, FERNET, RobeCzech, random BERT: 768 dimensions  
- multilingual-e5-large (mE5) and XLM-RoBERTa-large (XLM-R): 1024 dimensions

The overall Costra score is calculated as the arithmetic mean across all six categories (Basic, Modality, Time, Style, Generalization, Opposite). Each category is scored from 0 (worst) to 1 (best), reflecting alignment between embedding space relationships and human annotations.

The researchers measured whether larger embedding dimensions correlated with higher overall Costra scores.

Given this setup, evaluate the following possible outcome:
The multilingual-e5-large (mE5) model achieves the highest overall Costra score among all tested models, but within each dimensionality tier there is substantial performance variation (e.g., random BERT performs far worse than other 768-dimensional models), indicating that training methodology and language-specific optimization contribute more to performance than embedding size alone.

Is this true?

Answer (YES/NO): NO